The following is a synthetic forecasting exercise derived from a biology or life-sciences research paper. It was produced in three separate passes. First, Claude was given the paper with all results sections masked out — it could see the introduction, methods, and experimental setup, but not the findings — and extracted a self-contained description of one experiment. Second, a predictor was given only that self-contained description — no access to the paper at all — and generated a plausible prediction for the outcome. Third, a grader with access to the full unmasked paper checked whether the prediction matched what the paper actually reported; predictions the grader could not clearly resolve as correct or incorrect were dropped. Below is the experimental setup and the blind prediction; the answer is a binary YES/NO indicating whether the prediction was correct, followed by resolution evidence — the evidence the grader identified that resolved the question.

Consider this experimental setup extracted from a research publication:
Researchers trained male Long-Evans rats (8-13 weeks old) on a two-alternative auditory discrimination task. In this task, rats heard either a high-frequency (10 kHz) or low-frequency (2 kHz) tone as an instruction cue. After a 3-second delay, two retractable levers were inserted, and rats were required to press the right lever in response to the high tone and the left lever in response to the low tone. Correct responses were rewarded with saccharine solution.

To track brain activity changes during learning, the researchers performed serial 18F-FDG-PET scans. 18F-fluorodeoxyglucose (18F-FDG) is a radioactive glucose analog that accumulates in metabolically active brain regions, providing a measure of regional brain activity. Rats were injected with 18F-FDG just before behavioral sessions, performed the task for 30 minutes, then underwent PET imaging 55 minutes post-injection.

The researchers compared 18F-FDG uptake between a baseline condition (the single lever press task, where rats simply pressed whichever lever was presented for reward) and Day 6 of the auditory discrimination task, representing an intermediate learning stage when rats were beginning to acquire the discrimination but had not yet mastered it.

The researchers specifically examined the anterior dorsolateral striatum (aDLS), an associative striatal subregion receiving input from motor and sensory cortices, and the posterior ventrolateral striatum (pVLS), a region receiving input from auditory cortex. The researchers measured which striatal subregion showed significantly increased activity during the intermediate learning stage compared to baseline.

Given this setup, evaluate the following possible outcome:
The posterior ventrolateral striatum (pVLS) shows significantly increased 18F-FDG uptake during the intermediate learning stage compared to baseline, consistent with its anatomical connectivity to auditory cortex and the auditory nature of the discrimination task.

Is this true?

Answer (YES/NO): YES